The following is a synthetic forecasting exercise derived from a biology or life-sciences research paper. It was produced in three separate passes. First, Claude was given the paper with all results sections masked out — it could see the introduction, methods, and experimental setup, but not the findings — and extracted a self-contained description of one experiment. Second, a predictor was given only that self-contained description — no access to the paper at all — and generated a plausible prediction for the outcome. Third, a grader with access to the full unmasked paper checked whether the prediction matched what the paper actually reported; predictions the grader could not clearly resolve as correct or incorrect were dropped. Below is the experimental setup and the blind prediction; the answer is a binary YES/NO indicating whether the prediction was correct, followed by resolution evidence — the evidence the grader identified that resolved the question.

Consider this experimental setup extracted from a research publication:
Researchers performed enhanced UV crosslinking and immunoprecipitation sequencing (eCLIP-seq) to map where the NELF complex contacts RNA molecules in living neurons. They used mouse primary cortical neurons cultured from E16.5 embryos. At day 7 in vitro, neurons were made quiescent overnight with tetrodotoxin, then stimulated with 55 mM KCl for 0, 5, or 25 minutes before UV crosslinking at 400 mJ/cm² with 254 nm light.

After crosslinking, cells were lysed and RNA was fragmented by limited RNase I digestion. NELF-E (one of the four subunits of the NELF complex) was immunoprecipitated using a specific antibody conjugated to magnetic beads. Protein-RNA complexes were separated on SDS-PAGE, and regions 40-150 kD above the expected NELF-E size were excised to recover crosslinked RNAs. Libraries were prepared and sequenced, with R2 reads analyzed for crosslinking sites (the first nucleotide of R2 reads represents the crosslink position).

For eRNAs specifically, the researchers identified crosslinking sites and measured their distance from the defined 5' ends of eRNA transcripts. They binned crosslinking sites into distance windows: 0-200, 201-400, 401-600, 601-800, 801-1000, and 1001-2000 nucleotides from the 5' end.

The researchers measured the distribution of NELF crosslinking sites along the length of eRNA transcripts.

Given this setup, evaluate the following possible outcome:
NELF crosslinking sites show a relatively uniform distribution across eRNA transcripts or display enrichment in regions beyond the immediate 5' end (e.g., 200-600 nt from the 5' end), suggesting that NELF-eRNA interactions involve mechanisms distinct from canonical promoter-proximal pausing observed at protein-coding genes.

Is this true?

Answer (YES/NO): NO